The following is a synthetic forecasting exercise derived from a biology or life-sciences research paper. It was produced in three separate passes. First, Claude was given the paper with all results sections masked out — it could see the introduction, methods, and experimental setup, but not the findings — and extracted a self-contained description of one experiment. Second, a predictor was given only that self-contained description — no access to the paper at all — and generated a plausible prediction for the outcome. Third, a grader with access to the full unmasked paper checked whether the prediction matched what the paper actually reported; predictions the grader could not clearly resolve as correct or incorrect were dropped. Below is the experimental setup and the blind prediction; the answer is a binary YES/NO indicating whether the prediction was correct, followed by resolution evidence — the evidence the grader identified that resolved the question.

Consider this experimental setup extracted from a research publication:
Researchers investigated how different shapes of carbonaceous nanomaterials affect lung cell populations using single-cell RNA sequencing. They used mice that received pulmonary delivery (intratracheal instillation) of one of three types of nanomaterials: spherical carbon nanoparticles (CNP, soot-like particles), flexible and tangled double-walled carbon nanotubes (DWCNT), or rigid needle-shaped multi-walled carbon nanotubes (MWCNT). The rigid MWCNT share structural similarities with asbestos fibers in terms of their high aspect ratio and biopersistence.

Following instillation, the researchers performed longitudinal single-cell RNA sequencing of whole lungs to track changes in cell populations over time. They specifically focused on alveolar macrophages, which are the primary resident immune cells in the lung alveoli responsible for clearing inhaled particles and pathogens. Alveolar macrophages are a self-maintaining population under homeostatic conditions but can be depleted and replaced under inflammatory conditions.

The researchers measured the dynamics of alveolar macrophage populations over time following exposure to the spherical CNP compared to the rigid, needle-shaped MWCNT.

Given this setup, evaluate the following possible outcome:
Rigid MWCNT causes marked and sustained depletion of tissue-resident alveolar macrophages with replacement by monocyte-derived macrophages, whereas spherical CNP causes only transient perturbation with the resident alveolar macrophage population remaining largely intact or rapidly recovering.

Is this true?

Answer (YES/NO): YES